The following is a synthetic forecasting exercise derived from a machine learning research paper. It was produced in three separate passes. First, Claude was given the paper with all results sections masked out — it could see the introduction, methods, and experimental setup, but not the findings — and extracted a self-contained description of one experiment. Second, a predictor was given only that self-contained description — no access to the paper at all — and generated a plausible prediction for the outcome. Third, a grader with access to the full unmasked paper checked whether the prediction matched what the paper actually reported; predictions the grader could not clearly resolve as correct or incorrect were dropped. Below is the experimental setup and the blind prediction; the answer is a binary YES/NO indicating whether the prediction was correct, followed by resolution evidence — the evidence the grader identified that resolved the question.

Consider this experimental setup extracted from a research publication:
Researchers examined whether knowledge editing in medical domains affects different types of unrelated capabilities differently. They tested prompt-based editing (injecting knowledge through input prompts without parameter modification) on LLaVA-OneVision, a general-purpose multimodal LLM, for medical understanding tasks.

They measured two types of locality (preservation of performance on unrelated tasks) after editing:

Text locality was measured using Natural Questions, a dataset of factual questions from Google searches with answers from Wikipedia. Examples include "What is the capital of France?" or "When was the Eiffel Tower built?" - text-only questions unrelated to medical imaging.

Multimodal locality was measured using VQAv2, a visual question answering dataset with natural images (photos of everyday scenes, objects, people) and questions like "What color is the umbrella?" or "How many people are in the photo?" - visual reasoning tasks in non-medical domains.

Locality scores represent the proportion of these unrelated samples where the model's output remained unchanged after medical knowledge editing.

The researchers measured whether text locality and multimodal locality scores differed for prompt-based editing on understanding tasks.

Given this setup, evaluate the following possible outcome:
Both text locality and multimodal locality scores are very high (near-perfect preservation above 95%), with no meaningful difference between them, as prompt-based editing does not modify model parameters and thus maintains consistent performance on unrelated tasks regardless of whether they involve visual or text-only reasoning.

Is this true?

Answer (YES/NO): NO